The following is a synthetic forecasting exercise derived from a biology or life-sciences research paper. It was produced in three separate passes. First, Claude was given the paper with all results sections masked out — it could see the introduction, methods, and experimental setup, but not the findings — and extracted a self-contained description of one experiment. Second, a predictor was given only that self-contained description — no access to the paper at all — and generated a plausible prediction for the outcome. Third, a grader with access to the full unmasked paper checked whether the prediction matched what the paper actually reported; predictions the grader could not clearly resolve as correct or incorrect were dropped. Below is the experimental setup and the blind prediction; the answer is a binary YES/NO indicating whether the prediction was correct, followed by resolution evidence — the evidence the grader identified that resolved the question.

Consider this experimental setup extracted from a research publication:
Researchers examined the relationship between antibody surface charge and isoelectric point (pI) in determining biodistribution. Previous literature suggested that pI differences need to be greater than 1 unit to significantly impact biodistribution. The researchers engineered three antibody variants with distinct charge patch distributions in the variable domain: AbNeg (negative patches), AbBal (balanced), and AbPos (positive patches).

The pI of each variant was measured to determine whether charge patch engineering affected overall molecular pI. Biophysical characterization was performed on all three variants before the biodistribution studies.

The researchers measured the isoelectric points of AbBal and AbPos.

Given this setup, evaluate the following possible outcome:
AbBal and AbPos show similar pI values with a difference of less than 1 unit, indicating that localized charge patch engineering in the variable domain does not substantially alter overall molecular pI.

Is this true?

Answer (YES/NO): YES